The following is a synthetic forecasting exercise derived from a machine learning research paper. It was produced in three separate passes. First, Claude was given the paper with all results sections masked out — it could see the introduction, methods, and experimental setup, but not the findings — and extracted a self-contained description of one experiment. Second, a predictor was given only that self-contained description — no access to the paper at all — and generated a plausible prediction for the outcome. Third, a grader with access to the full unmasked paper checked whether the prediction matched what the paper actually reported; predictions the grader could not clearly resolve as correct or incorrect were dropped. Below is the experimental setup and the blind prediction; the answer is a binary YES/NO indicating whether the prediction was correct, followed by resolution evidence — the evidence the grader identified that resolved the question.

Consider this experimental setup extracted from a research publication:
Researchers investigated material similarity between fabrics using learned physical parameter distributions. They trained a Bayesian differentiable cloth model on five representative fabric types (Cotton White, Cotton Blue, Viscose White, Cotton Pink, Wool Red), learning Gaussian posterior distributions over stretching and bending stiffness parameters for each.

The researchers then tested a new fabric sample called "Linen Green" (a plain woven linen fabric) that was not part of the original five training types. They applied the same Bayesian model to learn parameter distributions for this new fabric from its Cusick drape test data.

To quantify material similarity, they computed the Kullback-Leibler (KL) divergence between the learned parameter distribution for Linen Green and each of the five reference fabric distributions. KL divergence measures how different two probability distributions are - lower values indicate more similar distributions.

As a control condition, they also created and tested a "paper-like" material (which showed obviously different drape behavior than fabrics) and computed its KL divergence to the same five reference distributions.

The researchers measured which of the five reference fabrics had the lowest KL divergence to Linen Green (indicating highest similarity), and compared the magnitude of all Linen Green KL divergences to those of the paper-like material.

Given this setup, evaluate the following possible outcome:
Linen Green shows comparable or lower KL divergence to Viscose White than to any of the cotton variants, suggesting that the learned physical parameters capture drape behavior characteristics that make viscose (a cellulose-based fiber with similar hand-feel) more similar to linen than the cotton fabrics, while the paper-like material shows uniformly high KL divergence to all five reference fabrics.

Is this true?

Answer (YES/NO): NO